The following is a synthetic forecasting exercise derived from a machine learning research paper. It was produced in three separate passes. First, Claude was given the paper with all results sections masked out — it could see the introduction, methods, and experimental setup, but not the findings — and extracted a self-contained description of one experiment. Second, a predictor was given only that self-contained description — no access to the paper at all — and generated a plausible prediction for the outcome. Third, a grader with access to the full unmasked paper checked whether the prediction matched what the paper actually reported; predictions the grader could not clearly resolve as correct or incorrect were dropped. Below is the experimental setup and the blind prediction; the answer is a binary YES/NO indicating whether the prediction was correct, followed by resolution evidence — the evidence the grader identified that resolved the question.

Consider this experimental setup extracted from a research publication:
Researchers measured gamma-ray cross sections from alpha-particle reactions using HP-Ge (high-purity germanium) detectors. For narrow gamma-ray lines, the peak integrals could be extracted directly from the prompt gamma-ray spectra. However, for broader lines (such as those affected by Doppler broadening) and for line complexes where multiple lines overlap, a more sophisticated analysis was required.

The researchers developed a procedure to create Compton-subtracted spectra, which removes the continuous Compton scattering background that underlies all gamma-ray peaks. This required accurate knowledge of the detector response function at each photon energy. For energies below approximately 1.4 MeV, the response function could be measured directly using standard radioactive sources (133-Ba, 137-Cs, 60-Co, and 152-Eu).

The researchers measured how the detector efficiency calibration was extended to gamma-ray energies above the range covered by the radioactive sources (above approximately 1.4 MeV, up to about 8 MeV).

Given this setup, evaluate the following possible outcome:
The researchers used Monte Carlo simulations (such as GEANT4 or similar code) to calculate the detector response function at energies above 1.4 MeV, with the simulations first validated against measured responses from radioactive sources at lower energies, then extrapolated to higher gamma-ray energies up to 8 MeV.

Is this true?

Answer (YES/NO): YES